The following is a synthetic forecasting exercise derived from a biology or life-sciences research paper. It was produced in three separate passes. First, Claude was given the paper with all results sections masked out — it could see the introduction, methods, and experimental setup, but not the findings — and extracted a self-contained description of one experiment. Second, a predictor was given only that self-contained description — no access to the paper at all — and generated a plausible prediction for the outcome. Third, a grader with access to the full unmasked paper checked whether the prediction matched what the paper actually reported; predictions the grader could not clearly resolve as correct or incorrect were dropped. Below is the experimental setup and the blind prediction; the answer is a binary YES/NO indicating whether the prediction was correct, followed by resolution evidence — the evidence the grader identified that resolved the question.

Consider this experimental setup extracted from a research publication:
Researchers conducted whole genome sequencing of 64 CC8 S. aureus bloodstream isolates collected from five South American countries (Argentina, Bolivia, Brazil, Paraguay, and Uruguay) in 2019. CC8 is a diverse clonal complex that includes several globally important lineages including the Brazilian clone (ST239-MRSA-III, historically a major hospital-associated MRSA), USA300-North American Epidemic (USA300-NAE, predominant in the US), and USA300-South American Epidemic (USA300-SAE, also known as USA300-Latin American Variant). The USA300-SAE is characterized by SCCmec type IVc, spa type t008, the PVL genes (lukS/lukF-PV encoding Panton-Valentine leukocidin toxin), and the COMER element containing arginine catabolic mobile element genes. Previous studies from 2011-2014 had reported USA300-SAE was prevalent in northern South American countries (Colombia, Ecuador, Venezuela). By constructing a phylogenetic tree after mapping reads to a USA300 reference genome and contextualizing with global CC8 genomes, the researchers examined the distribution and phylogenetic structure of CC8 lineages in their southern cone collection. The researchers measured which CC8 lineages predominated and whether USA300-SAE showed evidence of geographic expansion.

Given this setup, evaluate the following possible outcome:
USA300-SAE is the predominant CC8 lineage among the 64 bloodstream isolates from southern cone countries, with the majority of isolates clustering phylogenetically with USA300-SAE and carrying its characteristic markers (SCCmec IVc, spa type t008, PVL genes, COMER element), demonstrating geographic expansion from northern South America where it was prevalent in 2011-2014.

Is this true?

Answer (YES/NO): NO